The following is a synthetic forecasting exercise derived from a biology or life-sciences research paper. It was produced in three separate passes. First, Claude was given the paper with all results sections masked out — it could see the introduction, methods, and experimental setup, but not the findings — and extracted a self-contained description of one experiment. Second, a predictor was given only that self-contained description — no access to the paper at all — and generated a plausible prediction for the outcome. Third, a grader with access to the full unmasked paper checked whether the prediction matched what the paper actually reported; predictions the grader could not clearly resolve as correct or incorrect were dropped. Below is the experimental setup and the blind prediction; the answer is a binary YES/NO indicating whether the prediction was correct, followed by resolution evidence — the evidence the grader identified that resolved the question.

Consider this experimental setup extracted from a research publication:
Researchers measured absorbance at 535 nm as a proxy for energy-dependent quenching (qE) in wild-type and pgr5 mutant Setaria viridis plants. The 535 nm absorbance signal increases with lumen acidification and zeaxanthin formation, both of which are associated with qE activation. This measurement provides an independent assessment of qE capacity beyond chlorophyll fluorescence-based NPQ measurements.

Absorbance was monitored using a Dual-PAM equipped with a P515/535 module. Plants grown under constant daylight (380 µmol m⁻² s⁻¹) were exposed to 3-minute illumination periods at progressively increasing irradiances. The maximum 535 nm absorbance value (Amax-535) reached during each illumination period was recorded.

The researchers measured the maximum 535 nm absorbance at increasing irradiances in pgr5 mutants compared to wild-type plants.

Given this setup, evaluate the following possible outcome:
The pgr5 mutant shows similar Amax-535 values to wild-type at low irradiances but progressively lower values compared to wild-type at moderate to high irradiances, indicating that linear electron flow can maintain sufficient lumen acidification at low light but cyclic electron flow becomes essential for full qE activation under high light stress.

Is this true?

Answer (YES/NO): YES